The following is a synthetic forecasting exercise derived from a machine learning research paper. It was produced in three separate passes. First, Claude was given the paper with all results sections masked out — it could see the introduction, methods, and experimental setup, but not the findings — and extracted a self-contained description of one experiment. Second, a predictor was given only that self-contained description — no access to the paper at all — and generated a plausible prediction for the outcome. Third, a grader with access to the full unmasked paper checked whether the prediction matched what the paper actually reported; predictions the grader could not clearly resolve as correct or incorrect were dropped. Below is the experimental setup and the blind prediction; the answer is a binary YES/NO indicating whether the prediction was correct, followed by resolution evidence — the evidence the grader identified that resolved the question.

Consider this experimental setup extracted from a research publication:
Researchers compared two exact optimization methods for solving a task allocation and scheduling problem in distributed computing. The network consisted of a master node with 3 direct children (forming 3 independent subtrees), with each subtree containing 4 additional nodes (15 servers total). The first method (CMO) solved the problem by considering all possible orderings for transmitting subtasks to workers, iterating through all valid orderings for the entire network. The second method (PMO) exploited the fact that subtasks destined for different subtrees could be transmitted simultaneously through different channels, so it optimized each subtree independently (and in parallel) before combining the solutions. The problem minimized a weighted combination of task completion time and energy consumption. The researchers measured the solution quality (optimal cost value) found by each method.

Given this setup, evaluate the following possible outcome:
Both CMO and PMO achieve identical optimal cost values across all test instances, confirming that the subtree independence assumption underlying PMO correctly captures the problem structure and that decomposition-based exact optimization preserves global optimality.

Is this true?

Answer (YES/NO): YES